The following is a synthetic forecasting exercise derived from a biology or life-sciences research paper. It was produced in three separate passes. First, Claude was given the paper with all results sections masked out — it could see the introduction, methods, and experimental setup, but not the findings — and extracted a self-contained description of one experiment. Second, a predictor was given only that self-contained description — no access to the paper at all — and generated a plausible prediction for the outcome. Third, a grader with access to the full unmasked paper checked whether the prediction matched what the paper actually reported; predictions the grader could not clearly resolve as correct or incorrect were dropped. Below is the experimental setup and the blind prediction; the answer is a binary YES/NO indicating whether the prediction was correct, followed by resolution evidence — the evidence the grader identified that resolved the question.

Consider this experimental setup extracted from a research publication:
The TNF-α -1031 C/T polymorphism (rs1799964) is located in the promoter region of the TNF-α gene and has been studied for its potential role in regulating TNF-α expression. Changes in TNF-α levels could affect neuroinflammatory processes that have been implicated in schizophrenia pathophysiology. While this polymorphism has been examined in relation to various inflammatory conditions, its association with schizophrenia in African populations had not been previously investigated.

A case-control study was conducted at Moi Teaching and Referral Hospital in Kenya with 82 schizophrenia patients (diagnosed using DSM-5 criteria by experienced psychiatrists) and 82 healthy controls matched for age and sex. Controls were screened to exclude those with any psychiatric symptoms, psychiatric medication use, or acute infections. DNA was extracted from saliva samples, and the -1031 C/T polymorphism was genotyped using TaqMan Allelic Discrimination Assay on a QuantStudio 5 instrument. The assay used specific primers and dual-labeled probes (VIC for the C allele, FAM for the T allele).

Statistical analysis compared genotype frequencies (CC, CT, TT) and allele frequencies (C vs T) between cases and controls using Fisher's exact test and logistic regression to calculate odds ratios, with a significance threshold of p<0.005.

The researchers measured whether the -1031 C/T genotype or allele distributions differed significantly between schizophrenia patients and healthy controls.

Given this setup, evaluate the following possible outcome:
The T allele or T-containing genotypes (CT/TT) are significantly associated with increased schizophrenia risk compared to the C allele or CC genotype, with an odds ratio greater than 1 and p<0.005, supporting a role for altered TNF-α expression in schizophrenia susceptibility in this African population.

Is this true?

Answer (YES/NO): NO